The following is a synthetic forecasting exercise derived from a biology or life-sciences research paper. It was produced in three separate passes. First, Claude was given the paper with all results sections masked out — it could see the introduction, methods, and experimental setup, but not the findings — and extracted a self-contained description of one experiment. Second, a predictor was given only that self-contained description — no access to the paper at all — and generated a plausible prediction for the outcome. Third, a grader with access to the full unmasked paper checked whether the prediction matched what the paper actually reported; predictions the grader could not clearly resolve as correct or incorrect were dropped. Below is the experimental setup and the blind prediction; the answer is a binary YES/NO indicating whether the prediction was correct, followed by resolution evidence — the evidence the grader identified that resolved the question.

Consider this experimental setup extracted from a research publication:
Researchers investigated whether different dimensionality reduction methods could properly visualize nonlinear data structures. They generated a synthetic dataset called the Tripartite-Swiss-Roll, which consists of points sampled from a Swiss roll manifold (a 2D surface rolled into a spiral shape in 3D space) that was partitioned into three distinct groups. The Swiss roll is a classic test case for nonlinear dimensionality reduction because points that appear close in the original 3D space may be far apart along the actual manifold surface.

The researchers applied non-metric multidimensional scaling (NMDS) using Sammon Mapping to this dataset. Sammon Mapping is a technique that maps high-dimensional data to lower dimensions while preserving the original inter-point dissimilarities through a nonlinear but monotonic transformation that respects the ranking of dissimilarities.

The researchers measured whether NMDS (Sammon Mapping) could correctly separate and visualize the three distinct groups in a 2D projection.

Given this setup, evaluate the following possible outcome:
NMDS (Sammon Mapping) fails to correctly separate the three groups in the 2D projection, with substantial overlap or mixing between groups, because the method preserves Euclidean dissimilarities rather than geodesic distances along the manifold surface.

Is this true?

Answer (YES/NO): YES